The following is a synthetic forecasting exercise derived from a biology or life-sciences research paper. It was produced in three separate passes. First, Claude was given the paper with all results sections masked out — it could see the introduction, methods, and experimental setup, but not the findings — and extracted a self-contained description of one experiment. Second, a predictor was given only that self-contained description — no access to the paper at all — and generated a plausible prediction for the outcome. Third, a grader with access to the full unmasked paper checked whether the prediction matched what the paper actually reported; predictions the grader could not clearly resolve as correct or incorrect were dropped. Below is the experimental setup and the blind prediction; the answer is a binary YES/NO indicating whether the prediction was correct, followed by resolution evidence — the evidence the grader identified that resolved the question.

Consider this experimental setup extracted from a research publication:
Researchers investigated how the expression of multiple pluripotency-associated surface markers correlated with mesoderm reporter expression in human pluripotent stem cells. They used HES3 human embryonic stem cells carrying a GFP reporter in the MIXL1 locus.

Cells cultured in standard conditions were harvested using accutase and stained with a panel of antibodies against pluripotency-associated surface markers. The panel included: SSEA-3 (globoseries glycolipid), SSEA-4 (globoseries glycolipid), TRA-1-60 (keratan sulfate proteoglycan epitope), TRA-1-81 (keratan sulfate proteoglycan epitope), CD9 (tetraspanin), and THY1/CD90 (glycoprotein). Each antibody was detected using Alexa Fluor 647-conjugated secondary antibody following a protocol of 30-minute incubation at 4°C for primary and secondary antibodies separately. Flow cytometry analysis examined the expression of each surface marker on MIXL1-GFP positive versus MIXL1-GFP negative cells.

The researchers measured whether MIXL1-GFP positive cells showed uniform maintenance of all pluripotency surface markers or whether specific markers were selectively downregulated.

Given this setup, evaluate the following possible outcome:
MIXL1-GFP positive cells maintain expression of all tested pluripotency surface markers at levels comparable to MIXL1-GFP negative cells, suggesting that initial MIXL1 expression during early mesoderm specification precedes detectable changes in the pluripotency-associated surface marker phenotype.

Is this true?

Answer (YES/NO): NO